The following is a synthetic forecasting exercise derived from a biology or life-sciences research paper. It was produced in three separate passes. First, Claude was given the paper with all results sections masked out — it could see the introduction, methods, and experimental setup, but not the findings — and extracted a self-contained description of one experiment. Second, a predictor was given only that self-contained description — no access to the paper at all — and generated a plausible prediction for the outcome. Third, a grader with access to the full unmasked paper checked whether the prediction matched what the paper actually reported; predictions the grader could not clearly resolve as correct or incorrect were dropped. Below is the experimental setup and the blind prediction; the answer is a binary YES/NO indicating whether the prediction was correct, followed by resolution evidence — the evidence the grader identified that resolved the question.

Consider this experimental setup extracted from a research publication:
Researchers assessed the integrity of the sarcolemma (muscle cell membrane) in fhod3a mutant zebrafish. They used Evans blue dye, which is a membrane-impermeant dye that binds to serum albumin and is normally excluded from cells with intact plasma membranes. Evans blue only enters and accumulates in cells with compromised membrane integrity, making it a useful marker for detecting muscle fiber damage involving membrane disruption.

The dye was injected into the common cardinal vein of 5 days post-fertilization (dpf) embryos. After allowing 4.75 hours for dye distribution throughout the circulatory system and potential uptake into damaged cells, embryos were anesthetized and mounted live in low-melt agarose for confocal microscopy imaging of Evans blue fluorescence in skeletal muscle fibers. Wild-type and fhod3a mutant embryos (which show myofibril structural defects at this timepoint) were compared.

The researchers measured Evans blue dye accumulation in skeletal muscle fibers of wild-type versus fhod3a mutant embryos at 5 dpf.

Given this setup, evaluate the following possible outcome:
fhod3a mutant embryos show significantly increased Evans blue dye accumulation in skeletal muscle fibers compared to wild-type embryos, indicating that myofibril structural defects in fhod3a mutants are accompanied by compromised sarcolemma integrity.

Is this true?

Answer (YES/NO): NO